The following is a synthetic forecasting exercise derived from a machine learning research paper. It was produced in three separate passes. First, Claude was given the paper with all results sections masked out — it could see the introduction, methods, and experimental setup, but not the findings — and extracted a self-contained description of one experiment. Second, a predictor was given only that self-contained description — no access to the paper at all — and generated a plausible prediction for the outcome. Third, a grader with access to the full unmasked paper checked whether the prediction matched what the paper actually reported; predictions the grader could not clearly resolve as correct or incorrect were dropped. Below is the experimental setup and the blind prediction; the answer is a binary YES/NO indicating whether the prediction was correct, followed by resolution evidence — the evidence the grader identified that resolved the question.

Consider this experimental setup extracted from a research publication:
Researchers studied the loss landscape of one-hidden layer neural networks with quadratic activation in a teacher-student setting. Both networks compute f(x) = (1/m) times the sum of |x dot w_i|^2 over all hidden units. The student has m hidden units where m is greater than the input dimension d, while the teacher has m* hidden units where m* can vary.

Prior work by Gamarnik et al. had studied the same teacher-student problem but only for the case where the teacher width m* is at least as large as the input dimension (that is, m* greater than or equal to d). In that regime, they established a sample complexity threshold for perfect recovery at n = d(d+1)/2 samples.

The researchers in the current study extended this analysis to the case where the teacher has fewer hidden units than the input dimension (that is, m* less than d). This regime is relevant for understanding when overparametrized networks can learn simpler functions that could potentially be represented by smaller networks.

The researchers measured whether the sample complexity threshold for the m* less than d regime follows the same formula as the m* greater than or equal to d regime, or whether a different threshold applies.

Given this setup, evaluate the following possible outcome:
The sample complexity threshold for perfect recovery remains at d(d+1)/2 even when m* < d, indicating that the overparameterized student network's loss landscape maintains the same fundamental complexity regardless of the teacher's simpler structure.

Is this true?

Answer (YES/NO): NO